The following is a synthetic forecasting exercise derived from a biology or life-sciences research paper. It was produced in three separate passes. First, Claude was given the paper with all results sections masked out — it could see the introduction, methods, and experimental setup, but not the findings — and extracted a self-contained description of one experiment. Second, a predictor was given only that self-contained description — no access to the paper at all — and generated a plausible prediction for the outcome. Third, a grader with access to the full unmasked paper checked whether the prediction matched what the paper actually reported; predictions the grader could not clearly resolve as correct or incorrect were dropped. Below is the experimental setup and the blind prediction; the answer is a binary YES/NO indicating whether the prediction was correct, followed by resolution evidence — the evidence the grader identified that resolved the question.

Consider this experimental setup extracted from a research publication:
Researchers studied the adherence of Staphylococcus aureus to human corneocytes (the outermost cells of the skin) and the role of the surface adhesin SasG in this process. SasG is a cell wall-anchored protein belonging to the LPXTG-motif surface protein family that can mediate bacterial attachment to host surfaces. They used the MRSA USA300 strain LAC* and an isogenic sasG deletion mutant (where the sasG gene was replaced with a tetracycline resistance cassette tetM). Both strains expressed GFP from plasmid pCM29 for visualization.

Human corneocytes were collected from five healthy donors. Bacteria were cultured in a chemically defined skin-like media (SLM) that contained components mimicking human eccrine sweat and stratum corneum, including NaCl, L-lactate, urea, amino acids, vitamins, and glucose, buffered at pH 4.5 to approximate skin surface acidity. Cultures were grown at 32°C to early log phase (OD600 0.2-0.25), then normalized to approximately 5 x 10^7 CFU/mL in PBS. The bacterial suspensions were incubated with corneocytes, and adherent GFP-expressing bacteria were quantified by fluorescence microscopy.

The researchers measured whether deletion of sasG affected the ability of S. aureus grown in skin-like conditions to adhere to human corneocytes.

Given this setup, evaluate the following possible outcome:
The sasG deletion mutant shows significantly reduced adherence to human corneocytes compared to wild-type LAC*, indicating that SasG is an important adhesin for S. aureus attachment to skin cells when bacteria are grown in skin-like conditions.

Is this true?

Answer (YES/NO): NO